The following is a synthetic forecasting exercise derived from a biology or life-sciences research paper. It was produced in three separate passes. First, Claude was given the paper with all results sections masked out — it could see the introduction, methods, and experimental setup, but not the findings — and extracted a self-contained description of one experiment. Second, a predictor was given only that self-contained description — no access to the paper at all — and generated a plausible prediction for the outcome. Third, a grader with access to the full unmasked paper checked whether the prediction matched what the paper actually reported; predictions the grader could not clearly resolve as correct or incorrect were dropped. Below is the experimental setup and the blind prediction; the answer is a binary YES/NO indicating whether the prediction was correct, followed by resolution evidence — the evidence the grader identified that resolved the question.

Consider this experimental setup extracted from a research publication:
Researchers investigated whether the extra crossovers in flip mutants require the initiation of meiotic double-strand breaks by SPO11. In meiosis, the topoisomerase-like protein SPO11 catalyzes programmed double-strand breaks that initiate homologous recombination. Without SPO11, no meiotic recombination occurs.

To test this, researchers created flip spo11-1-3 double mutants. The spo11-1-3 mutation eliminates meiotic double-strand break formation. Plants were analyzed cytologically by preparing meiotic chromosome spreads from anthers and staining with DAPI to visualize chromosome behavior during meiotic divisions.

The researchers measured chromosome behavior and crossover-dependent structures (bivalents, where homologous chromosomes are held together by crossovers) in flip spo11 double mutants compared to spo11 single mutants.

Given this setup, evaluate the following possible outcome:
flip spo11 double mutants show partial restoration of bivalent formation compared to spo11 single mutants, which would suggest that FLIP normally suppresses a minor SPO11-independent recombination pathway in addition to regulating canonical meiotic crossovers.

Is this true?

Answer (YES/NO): NO